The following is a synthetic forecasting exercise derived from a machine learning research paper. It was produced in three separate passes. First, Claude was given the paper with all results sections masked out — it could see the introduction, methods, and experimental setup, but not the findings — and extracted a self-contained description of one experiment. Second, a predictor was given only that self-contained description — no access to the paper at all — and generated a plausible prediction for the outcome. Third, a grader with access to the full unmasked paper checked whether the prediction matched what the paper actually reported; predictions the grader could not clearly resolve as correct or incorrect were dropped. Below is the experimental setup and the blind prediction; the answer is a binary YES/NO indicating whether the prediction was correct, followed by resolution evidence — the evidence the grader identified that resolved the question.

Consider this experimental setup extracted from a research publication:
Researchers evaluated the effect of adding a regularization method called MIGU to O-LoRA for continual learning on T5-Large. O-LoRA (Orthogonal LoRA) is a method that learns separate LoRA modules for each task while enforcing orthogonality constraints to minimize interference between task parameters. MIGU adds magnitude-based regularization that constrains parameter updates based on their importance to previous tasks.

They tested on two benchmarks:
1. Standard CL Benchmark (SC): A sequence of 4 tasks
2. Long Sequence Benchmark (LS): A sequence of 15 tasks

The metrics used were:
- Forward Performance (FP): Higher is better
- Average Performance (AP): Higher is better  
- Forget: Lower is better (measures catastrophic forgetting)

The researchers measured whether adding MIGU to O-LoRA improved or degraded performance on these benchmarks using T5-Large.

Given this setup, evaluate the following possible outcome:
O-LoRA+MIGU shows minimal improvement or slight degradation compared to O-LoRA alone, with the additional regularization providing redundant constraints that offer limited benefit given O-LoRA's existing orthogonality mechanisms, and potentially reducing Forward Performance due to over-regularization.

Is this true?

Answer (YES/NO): YES